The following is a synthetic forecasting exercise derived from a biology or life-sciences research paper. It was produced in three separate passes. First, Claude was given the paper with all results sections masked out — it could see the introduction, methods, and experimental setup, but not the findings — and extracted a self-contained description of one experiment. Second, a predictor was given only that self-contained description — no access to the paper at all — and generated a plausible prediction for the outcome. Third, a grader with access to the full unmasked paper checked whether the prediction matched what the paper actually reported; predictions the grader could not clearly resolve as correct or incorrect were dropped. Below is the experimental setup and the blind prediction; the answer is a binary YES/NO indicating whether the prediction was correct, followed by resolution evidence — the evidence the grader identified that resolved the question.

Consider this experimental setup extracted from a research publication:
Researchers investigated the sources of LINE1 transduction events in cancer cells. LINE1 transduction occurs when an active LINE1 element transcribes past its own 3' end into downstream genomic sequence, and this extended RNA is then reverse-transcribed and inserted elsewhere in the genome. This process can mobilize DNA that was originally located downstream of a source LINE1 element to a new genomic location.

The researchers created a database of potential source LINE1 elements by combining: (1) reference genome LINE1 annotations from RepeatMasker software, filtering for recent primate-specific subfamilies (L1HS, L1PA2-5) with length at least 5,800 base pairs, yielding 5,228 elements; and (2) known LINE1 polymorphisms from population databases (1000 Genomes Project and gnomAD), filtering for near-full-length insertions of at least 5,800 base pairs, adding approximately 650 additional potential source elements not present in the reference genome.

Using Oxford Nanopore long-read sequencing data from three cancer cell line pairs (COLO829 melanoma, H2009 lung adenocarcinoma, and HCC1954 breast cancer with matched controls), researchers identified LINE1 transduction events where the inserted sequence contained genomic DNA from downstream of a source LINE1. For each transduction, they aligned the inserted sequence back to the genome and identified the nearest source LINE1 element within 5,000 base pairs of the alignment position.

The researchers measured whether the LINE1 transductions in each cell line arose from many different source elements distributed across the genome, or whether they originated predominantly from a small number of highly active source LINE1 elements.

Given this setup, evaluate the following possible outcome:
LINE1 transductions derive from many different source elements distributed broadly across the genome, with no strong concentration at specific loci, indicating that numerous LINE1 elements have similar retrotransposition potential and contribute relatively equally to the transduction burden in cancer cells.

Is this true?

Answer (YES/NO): NO